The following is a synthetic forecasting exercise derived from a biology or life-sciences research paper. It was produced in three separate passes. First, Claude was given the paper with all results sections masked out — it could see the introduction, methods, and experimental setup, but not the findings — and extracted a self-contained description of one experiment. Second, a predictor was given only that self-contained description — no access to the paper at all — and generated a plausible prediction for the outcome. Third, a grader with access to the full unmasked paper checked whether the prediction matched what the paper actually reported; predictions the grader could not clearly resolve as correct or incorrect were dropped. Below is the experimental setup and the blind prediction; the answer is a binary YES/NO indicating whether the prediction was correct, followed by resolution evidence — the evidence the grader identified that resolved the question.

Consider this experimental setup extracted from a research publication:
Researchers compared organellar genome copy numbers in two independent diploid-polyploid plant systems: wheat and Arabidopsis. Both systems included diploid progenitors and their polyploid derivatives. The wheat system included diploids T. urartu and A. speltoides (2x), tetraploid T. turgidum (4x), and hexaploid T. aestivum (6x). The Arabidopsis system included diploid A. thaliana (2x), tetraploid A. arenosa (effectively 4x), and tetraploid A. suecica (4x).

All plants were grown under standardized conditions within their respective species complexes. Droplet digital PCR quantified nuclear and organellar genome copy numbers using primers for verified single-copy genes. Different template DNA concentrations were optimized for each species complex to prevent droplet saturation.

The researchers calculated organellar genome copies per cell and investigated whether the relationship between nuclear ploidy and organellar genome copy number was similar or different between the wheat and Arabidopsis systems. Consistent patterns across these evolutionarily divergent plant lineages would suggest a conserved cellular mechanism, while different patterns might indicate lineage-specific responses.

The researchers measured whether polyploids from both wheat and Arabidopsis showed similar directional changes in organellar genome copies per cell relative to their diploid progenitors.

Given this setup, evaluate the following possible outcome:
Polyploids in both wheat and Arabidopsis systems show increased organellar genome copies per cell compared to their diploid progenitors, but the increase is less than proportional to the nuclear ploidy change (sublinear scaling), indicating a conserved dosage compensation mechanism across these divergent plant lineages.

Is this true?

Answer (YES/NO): NO